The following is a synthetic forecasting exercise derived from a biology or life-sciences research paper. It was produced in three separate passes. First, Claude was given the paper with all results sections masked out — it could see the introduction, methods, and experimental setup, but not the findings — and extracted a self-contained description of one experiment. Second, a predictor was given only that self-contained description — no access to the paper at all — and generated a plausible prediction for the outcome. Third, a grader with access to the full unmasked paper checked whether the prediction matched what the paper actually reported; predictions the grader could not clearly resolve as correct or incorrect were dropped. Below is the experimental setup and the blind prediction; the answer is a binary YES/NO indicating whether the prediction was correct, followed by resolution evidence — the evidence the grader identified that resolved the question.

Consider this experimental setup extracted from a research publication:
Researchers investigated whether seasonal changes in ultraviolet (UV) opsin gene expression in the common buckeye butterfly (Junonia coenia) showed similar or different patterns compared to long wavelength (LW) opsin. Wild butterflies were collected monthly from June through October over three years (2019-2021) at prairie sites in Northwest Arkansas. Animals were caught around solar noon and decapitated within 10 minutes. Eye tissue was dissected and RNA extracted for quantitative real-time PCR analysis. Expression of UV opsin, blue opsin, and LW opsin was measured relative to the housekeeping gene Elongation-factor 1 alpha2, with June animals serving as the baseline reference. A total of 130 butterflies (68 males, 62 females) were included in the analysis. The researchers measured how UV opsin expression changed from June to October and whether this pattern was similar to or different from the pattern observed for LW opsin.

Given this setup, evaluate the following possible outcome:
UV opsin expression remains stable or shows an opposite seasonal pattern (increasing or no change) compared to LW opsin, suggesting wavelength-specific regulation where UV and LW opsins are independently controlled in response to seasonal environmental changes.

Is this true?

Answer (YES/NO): NO